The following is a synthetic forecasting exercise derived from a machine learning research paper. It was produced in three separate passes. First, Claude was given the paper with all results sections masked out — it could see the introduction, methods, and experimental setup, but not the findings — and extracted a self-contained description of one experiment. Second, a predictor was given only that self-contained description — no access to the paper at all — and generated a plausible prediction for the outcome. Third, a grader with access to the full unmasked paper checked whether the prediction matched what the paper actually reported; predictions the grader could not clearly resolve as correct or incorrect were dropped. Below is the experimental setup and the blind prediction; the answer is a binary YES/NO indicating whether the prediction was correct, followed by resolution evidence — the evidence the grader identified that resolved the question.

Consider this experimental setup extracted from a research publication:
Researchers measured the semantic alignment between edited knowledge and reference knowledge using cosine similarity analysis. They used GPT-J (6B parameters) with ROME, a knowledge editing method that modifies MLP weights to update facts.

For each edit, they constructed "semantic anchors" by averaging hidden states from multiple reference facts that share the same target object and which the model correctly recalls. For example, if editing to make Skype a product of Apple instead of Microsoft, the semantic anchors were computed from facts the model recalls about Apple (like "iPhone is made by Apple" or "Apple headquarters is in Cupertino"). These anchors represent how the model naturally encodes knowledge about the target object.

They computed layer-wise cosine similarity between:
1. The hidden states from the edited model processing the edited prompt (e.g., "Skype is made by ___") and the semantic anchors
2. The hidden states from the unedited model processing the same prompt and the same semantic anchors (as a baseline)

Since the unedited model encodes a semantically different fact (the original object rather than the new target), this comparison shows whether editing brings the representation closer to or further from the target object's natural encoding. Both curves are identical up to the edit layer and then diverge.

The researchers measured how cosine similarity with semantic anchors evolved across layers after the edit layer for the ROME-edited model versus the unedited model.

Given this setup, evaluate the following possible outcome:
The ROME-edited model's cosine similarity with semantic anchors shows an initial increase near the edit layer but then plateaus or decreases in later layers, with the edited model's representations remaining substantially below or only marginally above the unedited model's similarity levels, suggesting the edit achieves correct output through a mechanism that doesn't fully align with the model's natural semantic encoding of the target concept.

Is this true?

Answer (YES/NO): NO